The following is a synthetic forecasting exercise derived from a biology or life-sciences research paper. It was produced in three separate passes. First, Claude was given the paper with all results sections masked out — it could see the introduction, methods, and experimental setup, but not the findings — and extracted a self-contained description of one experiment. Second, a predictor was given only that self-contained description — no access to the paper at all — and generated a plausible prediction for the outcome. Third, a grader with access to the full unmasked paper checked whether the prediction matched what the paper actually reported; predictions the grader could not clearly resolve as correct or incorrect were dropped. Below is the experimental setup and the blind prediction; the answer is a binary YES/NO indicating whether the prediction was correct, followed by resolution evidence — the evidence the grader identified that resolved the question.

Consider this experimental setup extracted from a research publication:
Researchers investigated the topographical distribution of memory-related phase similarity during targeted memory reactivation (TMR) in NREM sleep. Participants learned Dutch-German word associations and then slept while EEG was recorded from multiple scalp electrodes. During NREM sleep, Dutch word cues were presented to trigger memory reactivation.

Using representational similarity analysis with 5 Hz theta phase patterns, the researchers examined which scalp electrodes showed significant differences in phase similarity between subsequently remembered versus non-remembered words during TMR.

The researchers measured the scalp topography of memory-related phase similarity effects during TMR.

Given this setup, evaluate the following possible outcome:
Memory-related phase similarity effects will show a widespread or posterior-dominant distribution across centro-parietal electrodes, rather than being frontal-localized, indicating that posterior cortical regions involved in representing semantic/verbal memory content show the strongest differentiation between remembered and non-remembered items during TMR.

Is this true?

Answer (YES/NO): NO